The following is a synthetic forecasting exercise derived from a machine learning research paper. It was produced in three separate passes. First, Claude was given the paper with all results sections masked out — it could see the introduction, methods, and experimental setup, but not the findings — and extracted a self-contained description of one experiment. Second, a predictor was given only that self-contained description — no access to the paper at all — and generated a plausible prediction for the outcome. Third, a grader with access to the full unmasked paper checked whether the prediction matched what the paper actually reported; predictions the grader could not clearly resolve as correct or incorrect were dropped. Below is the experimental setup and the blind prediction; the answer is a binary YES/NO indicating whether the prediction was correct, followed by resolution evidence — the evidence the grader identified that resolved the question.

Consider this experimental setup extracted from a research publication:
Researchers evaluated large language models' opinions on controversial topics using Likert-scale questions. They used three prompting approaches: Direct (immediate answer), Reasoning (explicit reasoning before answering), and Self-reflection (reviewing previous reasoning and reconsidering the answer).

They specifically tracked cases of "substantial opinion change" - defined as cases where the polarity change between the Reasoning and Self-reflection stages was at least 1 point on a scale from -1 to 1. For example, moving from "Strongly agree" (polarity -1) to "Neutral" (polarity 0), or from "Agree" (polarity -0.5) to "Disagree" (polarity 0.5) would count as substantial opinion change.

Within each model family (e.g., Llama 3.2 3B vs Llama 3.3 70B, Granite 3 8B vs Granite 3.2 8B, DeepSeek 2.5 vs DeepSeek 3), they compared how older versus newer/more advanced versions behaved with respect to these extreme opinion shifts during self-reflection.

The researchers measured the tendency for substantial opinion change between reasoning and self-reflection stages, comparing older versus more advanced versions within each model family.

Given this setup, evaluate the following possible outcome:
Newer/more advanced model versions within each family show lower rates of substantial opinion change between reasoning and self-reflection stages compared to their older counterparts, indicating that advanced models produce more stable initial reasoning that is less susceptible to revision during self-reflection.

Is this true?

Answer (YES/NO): YES